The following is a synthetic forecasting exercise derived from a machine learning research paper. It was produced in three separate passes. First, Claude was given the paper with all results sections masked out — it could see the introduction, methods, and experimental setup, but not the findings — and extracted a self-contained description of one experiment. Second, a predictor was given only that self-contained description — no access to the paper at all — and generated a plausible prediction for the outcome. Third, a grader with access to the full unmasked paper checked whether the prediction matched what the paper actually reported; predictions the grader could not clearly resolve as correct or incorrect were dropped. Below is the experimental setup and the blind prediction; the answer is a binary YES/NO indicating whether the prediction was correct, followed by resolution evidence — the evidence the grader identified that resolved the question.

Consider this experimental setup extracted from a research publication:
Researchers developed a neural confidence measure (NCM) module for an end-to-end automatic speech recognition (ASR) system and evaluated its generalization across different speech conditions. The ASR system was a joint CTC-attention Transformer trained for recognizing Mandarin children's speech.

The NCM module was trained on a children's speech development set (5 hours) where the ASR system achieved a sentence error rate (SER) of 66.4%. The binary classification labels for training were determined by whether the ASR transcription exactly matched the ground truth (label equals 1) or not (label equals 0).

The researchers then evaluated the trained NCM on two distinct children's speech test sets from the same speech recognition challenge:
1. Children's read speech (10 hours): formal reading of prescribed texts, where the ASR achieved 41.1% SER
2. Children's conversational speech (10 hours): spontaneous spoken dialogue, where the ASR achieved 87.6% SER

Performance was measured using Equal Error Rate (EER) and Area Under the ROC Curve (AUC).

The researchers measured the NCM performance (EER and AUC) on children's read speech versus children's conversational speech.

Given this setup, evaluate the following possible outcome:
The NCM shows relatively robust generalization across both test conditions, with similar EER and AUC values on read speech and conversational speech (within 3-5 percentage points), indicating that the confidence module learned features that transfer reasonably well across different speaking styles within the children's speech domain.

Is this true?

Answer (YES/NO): NO